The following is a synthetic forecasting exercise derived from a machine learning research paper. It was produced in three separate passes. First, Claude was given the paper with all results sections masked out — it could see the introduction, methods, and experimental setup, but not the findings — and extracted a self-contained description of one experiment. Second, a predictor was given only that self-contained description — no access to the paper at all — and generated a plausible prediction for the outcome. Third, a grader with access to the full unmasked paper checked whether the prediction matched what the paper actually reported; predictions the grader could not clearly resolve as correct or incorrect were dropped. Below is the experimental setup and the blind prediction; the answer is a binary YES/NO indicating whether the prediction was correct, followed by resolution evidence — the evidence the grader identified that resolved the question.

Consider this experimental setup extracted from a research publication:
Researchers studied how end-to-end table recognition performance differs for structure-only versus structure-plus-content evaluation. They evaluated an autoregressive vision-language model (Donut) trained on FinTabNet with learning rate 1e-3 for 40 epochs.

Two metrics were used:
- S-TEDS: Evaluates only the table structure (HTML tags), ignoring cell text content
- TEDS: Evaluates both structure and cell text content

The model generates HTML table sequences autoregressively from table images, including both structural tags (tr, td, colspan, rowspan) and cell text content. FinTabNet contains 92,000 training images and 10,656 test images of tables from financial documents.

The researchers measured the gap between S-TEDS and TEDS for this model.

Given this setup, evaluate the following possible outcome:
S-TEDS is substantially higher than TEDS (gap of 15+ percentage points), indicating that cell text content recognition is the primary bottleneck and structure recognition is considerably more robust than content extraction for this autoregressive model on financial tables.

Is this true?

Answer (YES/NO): NO